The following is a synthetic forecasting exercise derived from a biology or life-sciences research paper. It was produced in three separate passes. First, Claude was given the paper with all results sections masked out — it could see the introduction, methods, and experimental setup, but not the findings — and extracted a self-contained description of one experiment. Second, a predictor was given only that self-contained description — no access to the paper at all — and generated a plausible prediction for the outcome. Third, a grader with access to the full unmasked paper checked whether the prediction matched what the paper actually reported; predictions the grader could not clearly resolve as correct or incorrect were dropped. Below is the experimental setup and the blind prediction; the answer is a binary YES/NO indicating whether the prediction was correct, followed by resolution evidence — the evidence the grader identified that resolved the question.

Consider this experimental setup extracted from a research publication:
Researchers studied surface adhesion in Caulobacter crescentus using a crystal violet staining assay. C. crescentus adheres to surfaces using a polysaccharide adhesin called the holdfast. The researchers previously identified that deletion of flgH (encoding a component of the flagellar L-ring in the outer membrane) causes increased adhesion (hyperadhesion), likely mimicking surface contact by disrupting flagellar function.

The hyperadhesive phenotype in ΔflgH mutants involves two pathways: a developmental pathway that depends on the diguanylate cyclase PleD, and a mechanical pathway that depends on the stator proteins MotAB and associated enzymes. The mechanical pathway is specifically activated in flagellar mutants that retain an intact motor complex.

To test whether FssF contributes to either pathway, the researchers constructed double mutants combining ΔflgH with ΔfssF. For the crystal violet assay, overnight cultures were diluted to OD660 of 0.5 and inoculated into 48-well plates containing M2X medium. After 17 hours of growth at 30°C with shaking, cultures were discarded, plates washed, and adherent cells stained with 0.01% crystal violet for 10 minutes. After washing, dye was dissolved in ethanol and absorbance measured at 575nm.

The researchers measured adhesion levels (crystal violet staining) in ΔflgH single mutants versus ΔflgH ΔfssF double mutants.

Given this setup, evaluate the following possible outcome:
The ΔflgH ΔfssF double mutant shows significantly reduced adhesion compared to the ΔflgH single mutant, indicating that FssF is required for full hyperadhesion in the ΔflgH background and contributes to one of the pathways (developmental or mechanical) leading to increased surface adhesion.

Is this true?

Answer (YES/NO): YES